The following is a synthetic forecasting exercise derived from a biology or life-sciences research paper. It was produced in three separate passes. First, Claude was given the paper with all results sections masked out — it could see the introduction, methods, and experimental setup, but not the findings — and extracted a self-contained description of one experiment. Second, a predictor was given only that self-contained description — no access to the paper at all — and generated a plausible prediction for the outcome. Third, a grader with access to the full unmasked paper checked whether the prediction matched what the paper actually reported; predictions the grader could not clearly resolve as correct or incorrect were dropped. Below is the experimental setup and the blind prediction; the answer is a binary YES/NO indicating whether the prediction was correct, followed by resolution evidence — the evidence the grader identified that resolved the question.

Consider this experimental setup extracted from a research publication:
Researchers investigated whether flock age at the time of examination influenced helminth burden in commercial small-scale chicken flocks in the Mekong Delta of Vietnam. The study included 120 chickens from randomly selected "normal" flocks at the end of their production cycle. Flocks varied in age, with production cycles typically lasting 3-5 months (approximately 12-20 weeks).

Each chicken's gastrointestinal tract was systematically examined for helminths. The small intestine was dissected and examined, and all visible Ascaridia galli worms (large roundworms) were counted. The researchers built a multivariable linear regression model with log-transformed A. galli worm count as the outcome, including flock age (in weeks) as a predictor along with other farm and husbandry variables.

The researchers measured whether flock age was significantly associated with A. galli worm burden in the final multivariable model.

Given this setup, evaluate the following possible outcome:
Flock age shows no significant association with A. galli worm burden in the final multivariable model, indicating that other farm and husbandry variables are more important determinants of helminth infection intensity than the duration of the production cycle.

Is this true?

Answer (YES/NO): YES